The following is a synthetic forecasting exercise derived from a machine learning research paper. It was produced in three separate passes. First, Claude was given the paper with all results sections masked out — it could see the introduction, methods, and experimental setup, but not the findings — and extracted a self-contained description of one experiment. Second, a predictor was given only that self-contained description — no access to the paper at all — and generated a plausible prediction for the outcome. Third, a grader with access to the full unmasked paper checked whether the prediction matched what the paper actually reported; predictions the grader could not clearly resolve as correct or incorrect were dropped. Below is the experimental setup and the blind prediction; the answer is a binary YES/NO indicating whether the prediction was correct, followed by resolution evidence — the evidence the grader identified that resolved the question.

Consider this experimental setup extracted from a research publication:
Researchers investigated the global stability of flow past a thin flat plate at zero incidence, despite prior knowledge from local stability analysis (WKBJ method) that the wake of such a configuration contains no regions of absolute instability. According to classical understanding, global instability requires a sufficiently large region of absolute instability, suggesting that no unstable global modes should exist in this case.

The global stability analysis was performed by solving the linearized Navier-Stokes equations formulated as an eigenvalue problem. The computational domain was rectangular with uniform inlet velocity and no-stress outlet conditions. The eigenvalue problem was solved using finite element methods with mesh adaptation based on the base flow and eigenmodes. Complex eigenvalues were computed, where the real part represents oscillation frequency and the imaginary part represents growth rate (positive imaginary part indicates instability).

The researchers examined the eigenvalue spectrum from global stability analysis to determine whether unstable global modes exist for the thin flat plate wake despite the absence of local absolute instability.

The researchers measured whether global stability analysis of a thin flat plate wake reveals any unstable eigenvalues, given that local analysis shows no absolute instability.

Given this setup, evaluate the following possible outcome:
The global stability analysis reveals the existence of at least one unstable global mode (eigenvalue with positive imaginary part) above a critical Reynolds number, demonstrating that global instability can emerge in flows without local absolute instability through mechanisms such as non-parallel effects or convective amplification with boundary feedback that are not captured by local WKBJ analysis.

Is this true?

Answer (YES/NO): NO